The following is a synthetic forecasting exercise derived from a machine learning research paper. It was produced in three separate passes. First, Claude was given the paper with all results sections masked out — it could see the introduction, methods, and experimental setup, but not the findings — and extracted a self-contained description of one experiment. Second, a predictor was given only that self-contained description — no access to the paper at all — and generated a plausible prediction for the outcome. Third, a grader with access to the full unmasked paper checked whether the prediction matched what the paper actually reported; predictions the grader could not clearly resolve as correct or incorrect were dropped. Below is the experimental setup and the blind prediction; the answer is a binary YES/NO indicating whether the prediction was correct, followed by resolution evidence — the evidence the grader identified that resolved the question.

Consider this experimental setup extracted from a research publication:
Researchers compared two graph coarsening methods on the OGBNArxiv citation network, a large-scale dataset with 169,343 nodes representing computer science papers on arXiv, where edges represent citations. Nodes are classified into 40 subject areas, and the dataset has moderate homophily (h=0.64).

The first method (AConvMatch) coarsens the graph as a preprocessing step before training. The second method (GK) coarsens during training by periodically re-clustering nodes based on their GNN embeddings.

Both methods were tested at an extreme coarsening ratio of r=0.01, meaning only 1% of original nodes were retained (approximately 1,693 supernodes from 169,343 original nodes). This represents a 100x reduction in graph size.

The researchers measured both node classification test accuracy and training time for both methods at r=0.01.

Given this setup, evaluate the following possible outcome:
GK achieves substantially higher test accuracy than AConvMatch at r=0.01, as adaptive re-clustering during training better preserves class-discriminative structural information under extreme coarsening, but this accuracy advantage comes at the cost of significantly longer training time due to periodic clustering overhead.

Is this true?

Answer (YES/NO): NO